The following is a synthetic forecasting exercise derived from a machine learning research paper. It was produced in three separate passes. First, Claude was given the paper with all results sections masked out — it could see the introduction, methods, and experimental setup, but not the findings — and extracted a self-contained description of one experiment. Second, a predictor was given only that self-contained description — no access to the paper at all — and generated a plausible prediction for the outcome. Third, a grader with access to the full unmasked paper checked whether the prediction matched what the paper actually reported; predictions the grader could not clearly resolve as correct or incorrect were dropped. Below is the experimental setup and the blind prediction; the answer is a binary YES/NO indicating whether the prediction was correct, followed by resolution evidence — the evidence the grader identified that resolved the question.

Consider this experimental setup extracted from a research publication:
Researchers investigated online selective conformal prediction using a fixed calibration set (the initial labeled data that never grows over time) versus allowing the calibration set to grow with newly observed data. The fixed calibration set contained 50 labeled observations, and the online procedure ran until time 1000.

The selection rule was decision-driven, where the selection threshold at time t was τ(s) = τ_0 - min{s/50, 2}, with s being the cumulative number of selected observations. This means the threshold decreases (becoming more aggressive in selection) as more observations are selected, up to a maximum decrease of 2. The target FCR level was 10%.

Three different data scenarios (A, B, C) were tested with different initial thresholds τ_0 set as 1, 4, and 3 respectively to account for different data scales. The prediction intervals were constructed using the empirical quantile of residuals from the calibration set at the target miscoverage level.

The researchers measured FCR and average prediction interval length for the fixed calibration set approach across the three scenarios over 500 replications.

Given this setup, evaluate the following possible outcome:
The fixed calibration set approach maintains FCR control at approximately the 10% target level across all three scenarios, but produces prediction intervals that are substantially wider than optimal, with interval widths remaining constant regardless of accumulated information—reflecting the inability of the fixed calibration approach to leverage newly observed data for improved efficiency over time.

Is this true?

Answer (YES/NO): NO